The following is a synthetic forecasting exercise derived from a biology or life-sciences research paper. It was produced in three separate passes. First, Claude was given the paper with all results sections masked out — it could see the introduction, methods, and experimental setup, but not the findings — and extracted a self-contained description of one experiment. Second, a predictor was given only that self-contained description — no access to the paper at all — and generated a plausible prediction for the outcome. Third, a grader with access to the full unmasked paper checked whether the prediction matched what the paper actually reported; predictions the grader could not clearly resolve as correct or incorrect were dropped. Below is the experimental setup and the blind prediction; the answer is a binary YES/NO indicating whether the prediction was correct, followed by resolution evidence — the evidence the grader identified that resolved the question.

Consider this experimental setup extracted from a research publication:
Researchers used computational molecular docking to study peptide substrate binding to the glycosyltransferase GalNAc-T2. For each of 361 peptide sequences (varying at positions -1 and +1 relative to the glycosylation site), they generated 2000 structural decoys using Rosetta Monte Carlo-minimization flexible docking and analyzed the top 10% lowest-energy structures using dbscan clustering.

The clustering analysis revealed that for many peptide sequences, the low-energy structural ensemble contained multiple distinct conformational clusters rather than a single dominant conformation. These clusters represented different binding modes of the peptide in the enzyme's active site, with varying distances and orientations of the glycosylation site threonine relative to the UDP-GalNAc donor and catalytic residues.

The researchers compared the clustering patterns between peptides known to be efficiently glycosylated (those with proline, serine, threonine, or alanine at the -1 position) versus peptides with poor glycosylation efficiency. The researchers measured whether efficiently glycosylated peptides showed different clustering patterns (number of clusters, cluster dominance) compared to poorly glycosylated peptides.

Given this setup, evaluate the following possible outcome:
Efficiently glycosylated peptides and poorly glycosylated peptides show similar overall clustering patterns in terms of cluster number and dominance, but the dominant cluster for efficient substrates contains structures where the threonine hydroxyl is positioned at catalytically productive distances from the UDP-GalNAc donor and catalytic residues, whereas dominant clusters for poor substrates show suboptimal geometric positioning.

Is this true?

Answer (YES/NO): NO